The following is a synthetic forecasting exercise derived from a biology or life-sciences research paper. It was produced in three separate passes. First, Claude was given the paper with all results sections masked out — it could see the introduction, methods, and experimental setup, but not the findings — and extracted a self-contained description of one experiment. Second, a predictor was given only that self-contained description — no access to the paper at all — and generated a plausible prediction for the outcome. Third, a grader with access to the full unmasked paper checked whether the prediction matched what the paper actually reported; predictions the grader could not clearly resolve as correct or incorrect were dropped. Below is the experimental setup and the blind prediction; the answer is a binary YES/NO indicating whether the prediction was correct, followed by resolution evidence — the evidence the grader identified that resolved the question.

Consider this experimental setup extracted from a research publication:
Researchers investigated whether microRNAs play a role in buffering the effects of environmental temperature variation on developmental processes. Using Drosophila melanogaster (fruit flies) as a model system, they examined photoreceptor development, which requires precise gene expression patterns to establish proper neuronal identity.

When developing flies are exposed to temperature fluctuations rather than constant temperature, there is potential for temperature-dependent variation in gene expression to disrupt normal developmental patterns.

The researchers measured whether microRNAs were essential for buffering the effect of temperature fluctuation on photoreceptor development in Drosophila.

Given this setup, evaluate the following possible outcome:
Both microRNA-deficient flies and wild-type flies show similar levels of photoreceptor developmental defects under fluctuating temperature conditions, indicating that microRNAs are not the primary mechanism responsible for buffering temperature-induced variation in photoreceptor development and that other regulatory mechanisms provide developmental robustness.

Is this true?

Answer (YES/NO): NO